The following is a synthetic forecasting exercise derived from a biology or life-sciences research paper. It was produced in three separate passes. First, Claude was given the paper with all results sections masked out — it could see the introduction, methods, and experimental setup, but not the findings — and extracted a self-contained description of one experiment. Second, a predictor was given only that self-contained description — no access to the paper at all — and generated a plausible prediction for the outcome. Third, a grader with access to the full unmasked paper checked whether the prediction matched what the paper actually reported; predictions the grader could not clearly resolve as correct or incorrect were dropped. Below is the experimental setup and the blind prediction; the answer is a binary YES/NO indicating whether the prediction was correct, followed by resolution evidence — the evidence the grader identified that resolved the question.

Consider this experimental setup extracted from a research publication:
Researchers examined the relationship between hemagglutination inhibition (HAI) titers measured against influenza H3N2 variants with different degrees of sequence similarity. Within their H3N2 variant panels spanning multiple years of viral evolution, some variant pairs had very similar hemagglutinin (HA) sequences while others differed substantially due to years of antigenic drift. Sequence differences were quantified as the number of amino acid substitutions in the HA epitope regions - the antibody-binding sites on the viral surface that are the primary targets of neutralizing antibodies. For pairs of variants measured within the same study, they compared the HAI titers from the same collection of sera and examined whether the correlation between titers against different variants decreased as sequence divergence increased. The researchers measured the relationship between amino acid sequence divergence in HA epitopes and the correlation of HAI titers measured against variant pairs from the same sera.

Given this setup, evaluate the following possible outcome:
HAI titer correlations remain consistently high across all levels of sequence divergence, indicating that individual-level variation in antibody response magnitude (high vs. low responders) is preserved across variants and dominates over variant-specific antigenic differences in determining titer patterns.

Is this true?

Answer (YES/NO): NO